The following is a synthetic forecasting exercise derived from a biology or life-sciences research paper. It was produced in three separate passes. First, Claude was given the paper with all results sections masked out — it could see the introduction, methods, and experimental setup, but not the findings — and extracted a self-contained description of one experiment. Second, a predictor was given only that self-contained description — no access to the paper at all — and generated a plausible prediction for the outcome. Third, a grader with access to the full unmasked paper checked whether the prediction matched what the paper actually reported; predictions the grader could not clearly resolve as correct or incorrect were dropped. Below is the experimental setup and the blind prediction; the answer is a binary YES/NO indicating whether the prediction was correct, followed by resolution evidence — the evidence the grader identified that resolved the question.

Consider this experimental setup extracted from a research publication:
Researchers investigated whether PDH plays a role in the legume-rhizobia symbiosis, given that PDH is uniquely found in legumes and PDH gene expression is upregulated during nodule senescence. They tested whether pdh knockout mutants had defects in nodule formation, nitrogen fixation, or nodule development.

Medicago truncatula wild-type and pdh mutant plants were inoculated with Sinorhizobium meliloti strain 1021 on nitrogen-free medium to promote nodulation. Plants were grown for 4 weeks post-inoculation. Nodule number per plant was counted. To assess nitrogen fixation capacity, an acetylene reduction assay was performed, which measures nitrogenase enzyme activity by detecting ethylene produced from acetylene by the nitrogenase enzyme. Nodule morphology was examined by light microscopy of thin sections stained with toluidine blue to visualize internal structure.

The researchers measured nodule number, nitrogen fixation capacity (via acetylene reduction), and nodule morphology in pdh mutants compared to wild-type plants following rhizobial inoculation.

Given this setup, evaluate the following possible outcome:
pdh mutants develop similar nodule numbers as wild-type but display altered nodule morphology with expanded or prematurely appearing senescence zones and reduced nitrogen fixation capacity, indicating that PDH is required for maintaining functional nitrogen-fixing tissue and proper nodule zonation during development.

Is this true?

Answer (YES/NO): NO